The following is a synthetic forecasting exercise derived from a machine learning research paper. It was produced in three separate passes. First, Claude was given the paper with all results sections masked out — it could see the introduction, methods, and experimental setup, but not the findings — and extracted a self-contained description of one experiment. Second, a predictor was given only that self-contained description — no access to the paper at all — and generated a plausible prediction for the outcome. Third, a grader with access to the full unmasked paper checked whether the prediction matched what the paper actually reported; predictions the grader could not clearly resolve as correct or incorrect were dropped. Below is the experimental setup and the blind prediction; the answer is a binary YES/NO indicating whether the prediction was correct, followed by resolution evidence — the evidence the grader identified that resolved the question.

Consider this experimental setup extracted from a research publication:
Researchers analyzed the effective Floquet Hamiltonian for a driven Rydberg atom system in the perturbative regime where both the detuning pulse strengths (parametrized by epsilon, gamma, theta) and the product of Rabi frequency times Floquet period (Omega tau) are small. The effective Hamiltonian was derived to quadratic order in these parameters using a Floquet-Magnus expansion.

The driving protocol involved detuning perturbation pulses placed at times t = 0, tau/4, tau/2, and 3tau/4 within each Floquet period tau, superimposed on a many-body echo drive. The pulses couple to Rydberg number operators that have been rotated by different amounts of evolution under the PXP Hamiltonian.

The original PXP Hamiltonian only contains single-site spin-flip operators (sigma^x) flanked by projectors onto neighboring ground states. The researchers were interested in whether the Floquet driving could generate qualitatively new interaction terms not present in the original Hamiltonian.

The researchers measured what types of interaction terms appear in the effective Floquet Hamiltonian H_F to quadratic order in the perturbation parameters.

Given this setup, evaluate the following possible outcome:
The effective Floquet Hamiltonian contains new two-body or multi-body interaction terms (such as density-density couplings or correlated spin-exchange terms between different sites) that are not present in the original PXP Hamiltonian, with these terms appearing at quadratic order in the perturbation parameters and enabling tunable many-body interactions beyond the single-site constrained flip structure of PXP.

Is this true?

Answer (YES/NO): YES